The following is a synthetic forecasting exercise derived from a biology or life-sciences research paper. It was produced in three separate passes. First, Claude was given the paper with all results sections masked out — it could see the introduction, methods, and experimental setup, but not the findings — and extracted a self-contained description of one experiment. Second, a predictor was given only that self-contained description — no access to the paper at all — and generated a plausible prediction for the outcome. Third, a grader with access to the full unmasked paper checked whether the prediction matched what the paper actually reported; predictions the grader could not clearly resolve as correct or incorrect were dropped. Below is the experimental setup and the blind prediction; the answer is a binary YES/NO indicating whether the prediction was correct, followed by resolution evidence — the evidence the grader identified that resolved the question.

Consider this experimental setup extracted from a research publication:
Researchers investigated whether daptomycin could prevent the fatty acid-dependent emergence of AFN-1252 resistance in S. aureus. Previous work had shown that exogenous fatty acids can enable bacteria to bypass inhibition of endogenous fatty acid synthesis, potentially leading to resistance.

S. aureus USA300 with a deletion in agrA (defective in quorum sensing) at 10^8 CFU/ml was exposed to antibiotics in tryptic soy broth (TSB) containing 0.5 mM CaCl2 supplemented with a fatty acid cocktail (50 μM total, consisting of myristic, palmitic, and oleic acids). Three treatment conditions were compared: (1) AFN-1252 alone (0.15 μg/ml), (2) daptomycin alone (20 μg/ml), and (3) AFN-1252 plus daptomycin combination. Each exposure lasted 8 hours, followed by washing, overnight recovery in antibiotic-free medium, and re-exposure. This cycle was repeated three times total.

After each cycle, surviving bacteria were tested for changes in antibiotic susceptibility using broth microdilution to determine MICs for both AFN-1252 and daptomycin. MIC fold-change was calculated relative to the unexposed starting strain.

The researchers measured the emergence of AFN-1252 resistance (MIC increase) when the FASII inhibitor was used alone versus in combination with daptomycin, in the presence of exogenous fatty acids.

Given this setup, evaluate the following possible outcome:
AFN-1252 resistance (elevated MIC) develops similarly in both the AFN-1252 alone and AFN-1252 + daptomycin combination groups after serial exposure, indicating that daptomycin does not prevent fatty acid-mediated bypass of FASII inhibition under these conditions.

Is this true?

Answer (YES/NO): NO